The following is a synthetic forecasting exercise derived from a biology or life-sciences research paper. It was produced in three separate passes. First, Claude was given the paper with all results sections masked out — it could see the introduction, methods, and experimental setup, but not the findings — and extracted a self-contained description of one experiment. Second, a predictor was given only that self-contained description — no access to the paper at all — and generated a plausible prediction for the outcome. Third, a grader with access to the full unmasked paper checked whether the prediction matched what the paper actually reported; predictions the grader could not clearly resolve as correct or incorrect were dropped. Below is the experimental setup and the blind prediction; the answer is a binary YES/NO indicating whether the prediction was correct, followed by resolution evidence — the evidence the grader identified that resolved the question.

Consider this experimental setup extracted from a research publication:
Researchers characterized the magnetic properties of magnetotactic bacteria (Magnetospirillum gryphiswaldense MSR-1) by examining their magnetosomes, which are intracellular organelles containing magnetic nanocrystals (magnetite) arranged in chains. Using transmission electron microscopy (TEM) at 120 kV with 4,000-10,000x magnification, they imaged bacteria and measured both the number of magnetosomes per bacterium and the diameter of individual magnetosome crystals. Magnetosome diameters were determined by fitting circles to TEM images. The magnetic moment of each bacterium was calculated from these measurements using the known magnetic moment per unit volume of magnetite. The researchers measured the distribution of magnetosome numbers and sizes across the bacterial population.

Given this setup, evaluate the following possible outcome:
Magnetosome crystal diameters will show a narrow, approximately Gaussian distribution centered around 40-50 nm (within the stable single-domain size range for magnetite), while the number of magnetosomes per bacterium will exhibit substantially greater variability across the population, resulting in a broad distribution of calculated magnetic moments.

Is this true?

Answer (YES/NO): NO